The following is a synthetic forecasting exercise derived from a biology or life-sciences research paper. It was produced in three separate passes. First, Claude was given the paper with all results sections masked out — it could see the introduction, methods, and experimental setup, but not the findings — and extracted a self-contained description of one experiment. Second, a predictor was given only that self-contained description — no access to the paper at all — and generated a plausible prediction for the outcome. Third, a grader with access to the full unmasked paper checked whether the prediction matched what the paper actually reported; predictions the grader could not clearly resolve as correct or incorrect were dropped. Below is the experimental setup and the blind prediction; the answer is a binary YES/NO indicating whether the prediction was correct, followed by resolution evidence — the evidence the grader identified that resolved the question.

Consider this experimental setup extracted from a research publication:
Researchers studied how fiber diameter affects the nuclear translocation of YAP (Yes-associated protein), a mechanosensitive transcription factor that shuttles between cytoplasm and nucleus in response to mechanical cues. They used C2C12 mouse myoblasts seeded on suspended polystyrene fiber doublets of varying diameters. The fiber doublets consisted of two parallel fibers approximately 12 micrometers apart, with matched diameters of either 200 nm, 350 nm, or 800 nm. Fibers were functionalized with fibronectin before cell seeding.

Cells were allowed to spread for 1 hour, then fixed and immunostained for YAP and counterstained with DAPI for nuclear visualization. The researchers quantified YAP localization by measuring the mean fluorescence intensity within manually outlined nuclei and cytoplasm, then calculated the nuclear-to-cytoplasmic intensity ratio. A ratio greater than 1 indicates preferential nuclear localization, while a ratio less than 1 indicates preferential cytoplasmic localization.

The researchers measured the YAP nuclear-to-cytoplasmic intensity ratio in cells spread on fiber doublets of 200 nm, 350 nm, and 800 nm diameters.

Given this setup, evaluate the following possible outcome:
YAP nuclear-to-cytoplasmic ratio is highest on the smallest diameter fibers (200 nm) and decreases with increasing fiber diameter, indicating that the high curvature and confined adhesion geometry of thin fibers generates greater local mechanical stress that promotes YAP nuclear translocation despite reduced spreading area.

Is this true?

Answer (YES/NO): NO